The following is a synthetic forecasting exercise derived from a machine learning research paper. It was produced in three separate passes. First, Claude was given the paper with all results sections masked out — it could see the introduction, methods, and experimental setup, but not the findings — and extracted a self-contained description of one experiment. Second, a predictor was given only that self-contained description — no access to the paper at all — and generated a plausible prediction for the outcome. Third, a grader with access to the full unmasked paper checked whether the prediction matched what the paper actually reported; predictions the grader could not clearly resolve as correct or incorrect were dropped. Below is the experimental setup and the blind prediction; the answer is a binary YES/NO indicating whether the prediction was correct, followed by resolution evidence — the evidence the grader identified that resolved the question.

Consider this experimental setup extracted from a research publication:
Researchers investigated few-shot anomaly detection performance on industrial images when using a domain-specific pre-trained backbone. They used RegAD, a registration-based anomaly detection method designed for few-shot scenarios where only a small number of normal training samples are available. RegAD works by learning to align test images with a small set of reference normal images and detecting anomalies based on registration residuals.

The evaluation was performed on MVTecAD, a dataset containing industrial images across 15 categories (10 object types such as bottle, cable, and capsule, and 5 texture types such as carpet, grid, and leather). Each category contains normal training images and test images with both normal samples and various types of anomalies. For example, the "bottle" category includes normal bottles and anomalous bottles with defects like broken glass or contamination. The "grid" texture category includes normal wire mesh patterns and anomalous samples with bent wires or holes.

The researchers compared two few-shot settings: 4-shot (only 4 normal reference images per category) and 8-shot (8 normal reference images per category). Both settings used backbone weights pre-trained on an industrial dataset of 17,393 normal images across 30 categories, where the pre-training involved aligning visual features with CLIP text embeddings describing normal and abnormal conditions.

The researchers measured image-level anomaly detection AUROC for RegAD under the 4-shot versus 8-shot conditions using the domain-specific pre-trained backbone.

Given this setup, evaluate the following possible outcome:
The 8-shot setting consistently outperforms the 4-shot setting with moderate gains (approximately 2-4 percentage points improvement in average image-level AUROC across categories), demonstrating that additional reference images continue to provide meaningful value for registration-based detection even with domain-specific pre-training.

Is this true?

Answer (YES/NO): YES